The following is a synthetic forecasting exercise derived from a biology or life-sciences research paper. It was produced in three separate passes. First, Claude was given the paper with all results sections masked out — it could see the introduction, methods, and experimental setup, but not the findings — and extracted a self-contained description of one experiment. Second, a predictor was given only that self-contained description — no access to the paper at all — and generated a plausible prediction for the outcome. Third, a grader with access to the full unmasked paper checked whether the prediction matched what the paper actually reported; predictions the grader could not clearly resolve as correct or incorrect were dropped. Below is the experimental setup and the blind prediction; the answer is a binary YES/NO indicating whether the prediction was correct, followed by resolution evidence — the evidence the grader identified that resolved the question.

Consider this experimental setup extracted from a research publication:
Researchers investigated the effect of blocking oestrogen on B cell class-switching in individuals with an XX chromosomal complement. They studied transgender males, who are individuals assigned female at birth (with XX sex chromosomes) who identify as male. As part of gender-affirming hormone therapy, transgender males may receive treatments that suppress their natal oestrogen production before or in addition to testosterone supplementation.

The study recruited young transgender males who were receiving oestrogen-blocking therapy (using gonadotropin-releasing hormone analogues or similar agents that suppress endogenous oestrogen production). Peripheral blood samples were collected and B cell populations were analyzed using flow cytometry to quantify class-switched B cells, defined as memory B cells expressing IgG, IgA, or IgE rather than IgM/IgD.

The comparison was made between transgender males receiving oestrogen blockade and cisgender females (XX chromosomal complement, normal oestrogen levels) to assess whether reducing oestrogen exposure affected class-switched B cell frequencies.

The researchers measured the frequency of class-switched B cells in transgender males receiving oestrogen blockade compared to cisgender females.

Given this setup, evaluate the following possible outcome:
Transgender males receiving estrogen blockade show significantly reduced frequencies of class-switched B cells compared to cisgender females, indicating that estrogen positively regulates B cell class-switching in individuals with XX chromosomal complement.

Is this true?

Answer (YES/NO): YES